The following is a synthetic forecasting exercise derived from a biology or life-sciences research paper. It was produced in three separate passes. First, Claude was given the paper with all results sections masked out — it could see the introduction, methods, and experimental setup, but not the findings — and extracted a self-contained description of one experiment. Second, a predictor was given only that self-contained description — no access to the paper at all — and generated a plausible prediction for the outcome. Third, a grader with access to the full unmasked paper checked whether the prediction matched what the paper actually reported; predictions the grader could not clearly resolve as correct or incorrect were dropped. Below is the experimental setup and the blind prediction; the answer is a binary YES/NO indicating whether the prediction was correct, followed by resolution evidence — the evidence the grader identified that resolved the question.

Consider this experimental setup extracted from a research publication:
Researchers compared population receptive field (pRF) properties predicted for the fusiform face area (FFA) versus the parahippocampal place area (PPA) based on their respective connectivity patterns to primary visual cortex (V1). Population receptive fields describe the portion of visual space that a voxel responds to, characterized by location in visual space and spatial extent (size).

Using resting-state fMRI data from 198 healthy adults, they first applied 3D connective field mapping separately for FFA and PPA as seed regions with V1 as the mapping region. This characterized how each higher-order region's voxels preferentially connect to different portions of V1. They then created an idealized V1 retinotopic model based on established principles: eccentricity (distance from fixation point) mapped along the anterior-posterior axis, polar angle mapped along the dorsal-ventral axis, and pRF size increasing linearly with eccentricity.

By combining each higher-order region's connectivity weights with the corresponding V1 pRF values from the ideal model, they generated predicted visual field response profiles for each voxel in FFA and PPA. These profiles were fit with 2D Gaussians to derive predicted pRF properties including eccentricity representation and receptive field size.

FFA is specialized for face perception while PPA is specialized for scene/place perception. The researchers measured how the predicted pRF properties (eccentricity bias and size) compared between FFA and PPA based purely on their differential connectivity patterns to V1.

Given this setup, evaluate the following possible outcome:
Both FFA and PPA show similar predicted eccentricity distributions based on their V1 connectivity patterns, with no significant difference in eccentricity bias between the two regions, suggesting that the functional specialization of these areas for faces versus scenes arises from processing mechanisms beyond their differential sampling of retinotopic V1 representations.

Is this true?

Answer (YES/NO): NO